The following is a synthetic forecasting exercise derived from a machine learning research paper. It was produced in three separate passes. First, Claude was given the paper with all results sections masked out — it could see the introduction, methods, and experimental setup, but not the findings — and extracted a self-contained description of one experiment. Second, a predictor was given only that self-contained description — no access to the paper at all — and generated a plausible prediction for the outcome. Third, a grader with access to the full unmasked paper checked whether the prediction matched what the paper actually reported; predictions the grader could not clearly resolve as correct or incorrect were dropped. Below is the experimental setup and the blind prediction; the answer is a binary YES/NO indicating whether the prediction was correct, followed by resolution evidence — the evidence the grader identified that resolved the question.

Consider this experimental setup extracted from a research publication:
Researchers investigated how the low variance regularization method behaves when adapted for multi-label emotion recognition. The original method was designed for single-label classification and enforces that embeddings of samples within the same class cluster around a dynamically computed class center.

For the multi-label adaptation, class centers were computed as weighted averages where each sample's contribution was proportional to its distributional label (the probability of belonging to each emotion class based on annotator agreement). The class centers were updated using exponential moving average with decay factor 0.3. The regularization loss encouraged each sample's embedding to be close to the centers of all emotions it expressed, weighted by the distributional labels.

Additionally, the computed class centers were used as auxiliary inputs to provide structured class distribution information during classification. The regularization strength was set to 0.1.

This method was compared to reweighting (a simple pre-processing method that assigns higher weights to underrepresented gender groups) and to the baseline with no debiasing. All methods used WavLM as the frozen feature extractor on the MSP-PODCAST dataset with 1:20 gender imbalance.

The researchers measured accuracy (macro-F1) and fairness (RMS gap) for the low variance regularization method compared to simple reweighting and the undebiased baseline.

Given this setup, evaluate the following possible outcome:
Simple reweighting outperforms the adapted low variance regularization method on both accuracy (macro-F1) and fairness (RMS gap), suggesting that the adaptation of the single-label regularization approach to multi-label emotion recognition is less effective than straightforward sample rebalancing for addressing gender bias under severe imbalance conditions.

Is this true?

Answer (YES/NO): NO